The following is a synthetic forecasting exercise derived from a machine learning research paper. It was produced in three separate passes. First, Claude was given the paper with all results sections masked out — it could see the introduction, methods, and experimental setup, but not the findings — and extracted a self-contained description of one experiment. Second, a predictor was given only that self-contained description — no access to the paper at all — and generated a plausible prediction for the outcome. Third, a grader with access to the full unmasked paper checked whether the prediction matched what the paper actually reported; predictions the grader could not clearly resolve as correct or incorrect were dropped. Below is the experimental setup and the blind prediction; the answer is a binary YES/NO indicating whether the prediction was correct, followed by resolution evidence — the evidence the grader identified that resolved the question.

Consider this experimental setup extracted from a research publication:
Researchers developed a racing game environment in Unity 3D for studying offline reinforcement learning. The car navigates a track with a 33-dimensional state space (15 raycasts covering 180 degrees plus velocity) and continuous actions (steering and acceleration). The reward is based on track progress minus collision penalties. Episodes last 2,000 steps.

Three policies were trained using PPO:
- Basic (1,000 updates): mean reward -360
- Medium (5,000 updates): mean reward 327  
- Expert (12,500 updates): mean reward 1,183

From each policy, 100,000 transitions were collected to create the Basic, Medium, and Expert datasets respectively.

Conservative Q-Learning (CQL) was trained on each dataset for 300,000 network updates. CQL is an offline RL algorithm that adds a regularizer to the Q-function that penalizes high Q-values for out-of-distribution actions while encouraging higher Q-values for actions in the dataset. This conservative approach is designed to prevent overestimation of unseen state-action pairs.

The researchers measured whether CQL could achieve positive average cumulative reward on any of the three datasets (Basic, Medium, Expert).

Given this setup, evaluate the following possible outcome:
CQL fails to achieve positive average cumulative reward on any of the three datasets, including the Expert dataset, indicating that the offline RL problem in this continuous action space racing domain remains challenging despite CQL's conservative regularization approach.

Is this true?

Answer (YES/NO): NO